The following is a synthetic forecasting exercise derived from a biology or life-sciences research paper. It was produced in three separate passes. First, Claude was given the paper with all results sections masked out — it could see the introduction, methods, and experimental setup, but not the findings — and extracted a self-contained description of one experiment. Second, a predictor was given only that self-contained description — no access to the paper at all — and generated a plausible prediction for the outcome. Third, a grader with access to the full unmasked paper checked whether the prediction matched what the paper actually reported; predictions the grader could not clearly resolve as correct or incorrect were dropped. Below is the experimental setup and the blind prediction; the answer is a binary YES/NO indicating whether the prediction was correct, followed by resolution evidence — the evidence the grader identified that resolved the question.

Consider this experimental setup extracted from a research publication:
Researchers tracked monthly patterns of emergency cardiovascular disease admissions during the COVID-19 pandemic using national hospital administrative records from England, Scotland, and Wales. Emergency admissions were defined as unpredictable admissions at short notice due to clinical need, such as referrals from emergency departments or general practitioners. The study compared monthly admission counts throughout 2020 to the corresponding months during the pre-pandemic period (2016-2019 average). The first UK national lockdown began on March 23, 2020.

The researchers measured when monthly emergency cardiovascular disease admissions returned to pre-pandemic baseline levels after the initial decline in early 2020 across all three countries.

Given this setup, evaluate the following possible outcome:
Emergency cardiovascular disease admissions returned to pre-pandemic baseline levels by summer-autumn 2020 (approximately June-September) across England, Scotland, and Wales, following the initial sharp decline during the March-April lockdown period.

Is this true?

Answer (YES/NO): YES